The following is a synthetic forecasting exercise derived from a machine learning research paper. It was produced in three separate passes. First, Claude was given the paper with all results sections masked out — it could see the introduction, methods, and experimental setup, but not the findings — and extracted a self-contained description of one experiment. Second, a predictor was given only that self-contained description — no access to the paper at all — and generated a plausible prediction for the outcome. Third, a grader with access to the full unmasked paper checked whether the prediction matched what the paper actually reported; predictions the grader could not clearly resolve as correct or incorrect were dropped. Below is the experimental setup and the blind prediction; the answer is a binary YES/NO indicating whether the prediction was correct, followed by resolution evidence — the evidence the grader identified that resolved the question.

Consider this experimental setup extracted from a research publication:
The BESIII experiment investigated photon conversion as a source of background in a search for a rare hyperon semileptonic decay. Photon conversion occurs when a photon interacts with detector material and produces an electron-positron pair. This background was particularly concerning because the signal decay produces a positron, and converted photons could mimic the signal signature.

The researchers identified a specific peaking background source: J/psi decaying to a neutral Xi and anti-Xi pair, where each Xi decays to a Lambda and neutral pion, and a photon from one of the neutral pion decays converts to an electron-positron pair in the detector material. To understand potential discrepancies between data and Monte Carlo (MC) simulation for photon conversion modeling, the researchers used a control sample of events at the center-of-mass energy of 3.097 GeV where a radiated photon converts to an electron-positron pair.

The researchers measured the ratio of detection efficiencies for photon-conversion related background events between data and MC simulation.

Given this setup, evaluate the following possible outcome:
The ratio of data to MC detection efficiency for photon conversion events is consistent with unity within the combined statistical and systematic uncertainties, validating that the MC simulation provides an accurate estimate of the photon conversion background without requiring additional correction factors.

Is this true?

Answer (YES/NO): NO